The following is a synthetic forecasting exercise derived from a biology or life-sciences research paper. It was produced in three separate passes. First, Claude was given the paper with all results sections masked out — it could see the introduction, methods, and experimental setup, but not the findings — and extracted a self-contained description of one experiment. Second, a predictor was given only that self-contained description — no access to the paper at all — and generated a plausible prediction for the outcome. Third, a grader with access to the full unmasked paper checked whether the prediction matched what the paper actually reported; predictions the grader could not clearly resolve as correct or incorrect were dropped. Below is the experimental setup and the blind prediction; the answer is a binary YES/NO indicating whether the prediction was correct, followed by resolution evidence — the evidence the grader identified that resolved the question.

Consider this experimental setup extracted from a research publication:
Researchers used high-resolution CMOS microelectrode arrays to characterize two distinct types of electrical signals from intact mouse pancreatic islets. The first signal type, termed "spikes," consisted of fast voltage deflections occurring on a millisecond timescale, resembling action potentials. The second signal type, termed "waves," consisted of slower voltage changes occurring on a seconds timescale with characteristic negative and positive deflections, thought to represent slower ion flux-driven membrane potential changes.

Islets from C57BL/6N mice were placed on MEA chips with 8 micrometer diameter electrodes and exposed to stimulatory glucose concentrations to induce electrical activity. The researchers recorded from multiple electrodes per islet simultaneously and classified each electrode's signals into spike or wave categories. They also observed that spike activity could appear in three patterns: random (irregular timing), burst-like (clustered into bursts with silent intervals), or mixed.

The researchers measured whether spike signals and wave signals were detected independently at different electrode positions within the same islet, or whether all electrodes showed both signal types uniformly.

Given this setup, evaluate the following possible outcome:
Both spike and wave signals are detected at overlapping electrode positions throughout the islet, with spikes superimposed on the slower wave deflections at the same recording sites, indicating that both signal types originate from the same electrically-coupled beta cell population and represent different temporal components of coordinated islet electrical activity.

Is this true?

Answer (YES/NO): NO